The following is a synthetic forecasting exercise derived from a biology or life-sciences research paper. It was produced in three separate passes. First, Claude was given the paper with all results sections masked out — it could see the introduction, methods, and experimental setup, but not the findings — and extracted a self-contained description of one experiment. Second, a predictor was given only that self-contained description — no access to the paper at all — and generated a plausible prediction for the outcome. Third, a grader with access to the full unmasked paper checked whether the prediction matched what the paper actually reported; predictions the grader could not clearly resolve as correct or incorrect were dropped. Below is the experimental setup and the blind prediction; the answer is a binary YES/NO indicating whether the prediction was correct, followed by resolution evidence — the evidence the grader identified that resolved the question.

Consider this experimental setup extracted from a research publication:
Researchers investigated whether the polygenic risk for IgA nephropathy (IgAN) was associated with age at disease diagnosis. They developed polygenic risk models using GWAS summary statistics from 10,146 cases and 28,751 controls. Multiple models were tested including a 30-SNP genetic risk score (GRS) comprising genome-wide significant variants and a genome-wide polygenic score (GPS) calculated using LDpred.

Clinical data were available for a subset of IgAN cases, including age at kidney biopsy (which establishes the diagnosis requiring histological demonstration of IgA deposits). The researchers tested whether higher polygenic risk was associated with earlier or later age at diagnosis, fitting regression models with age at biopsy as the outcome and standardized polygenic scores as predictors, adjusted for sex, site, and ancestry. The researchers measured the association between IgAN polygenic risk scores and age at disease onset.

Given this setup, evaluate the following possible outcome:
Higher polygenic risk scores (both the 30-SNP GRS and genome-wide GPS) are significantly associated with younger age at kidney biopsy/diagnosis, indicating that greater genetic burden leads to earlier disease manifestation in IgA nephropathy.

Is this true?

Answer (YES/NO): YES